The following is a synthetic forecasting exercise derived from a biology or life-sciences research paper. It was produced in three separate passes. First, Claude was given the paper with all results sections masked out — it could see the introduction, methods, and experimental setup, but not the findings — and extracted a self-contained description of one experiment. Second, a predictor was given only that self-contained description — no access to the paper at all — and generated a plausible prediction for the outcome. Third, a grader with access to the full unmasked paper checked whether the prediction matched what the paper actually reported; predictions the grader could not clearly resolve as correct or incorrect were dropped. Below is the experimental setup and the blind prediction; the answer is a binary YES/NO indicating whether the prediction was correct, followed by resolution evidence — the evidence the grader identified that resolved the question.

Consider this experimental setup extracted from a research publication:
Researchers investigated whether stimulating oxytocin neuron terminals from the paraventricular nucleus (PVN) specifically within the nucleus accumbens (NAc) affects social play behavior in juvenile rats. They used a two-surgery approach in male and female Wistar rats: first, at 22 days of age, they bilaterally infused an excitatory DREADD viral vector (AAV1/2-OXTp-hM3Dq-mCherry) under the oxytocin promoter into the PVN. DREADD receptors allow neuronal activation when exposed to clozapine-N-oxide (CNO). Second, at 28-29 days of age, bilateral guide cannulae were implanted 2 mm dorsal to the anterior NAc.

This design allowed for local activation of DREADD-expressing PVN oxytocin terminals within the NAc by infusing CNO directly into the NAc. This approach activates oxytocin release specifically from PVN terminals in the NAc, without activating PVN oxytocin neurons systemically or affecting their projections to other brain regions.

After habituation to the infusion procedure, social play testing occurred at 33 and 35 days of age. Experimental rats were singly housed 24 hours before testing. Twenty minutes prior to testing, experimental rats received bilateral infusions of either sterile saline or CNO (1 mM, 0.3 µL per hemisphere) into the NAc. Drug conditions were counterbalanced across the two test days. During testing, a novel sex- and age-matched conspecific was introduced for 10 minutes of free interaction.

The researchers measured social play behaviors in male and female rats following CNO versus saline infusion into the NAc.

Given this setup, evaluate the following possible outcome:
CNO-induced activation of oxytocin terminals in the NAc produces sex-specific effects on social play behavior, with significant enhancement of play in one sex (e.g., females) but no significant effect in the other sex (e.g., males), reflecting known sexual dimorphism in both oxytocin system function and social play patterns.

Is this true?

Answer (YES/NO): NO